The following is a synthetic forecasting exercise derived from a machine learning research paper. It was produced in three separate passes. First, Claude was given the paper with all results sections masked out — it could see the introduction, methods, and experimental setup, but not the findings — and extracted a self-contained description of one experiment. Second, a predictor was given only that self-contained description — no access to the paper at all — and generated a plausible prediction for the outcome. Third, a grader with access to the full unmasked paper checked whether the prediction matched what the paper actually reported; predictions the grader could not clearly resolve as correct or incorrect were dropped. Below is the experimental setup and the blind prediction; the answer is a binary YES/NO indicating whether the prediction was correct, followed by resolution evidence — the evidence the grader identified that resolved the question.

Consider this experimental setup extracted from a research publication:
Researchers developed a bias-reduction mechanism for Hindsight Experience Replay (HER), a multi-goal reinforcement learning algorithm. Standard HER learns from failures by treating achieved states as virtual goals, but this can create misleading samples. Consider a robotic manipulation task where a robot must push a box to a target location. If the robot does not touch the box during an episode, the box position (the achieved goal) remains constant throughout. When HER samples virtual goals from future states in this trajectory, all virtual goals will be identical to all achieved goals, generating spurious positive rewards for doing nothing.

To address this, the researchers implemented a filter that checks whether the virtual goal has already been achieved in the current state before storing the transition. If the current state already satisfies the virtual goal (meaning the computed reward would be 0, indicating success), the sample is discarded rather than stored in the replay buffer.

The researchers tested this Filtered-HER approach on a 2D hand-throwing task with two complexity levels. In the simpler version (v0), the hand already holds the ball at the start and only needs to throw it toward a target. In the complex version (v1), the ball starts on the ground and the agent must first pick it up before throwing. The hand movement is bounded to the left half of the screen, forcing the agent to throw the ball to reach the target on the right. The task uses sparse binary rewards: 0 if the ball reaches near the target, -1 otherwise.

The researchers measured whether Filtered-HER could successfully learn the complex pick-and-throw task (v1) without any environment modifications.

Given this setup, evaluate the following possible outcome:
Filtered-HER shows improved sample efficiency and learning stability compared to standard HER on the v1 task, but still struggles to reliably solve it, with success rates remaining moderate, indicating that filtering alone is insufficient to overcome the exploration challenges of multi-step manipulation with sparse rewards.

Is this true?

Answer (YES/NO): NO